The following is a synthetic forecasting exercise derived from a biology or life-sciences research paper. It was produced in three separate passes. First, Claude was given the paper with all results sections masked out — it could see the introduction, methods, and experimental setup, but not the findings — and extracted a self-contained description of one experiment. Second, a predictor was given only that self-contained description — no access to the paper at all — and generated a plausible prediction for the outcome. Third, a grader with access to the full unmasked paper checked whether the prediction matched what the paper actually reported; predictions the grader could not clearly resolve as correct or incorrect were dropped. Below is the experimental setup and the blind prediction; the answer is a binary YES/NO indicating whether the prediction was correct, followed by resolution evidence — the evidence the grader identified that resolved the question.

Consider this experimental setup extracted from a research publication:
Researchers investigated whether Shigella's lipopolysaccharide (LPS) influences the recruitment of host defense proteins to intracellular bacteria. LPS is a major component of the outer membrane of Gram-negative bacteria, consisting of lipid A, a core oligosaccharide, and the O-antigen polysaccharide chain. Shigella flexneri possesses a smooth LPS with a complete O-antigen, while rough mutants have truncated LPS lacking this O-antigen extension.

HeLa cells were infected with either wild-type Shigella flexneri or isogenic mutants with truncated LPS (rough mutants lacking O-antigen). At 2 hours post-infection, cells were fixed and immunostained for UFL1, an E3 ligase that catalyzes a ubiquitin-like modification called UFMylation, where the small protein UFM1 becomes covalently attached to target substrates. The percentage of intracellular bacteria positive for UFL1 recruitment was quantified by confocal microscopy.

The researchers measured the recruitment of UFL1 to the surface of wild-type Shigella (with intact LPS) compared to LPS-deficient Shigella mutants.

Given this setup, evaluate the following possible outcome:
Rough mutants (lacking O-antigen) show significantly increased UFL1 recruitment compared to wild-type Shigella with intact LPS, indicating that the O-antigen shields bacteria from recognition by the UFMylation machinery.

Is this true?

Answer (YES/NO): YES